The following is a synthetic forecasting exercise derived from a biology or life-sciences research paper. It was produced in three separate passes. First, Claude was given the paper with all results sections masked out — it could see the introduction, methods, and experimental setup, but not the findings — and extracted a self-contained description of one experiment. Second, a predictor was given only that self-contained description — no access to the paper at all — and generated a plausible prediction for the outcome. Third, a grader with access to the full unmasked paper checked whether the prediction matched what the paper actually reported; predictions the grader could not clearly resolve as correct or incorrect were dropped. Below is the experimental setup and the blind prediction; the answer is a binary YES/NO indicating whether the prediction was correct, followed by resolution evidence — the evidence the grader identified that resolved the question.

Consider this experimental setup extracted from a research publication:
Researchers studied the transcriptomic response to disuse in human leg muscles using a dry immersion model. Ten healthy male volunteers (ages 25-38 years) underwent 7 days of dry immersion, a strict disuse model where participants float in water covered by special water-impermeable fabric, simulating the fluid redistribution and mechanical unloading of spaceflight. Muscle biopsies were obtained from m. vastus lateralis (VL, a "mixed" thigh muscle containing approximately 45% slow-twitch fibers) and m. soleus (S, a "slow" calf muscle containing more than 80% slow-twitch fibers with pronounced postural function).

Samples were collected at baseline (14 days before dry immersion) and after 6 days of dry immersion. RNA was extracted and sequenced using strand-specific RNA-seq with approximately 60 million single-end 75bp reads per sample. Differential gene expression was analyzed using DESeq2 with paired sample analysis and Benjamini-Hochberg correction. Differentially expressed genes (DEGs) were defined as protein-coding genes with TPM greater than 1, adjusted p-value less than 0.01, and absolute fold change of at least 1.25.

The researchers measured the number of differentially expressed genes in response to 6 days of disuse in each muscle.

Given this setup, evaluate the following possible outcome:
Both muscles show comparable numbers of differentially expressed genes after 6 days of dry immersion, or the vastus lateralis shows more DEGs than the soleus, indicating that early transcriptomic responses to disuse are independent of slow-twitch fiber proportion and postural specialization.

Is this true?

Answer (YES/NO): NO